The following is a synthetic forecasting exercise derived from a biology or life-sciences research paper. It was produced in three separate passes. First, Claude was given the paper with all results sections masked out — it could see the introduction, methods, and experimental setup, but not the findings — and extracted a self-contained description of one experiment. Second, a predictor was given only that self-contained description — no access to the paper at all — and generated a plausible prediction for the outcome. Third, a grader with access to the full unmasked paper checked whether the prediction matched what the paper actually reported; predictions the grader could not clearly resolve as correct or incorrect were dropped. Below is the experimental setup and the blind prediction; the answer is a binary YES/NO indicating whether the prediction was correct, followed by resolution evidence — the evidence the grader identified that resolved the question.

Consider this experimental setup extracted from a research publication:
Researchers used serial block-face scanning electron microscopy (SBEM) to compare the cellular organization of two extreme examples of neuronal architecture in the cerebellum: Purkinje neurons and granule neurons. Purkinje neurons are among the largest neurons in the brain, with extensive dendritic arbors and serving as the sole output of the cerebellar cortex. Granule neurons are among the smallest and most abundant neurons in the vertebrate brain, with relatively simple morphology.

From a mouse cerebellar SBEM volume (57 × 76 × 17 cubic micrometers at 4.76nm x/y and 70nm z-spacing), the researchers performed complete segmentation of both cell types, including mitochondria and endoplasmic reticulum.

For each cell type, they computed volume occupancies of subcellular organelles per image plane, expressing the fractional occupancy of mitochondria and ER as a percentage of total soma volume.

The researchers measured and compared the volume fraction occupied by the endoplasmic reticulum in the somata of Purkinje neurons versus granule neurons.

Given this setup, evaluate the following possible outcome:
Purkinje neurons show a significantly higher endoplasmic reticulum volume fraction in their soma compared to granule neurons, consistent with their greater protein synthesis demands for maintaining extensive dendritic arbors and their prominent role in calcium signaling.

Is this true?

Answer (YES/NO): YES